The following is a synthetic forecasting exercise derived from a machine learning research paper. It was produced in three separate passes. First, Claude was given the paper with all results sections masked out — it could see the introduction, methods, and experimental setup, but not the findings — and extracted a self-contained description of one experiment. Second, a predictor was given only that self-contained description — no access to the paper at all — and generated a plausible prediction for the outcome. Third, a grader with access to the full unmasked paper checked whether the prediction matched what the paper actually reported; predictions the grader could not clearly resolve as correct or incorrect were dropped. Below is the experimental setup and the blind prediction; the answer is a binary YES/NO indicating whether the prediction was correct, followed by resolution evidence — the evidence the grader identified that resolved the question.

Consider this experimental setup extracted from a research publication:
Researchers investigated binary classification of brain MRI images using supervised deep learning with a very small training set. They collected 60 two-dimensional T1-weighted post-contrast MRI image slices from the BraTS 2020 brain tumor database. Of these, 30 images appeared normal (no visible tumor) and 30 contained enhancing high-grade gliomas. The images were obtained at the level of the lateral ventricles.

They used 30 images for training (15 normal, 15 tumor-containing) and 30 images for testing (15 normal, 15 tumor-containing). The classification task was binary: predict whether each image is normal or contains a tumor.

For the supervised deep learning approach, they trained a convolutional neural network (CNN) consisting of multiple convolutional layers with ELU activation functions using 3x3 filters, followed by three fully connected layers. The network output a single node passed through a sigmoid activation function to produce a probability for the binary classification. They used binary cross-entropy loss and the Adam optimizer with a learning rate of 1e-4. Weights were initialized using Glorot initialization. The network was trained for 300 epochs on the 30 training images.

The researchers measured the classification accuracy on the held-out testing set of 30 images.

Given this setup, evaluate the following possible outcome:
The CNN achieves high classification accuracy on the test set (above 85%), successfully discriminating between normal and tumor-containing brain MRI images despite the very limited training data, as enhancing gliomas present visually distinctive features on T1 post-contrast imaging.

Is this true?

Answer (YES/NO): NO